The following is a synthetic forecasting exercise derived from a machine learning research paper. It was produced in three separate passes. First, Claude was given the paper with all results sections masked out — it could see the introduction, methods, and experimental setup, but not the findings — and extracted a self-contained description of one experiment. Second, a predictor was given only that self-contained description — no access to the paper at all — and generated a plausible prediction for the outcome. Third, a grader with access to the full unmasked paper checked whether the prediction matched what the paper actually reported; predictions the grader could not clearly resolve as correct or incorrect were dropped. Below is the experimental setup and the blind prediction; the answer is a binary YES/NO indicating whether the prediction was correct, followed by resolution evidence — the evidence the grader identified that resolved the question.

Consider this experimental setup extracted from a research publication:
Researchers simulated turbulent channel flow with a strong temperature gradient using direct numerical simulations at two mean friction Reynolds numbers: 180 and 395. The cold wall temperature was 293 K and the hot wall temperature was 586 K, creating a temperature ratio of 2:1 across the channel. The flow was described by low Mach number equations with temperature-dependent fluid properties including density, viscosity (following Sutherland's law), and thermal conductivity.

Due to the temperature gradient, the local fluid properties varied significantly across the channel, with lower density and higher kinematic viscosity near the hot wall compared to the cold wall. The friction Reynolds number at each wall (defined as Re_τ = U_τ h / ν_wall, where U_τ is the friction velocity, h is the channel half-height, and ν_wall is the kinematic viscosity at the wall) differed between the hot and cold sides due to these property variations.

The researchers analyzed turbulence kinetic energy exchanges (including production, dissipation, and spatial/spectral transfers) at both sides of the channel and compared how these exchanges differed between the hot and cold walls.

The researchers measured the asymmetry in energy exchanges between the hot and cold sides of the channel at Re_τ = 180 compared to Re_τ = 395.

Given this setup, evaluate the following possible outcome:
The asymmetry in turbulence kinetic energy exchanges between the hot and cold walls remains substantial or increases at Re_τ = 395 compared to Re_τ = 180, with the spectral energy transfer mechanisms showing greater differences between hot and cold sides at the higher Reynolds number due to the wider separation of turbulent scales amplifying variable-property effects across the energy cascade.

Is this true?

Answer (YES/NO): NO